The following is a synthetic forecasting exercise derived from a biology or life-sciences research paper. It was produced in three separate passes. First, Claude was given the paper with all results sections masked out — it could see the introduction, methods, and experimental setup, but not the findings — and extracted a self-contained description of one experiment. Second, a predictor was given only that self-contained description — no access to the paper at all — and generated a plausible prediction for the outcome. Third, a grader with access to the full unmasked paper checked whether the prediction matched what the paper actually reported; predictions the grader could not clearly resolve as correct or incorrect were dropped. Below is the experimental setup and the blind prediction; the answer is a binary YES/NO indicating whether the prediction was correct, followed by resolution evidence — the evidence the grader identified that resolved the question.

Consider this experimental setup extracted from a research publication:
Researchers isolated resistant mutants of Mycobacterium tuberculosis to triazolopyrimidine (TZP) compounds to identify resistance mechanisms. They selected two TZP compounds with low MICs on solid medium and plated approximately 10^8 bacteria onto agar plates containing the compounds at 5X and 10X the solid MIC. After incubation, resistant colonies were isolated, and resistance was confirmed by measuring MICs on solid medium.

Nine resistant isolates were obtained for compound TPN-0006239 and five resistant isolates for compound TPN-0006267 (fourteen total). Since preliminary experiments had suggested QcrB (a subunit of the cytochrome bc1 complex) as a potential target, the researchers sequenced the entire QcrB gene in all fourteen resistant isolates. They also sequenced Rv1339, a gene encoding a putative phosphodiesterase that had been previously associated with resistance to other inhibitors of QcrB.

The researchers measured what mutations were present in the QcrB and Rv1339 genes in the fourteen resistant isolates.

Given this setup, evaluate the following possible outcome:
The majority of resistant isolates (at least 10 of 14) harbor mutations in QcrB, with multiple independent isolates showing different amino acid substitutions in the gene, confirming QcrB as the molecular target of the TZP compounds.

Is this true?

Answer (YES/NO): NO